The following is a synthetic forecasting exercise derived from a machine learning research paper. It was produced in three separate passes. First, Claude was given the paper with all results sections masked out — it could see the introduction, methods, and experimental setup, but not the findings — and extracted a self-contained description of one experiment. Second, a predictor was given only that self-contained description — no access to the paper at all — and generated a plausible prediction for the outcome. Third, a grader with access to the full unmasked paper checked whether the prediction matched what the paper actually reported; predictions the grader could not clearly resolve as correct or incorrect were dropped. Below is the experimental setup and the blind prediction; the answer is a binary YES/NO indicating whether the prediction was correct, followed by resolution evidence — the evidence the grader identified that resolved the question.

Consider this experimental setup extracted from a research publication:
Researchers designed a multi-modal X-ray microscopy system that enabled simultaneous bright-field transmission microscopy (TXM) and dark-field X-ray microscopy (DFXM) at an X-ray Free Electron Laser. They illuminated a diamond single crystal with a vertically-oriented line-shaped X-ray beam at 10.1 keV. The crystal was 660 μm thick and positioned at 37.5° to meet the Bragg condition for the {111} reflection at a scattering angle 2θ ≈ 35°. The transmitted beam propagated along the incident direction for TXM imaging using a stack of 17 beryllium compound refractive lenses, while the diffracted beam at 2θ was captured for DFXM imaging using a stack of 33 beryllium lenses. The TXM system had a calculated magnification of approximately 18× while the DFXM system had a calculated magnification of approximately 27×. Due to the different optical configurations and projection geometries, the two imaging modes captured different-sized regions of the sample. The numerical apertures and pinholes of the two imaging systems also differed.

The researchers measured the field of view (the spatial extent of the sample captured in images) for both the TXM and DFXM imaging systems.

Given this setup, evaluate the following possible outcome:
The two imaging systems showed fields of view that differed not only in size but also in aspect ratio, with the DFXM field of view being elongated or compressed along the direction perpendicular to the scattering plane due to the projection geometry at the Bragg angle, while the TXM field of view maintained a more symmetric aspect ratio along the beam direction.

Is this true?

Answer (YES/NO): NO